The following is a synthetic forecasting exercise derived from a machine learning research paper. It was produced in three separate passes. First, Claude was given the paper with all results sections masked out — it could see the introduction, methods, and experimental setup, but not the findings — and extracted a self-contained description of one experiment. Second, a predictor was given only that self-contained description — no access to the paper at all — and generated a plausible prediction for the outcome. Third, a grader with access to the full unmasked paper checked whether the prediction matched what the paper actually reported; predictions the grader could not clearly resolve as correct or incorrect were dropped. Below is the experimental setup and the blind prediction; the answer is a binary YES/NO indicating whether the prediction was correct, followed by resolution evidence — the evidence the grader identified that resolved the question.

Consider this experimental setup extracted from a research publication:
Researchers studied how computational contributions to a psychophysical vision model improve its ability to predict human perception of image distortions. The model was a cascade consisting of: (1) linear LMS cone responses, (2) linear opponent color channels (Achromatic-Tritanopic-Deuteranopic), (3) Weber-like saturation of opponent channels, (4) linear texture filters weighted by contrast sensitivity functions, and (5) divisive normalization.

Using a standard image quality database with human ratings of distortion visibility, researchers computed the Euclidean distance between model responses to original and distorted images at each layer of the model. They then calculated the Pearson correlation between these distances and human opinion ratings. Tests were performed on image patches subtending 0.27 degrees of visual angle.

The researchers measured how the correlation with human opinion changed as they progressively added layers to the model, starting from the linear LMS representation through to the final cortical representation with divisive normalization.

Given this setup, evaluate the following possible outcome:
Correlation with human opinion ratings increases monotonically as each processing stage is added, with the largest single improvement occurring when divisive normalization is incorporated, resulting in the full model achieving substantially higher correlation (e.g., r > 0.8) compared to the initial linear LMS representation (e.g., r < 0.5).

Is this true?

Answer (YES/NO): NO